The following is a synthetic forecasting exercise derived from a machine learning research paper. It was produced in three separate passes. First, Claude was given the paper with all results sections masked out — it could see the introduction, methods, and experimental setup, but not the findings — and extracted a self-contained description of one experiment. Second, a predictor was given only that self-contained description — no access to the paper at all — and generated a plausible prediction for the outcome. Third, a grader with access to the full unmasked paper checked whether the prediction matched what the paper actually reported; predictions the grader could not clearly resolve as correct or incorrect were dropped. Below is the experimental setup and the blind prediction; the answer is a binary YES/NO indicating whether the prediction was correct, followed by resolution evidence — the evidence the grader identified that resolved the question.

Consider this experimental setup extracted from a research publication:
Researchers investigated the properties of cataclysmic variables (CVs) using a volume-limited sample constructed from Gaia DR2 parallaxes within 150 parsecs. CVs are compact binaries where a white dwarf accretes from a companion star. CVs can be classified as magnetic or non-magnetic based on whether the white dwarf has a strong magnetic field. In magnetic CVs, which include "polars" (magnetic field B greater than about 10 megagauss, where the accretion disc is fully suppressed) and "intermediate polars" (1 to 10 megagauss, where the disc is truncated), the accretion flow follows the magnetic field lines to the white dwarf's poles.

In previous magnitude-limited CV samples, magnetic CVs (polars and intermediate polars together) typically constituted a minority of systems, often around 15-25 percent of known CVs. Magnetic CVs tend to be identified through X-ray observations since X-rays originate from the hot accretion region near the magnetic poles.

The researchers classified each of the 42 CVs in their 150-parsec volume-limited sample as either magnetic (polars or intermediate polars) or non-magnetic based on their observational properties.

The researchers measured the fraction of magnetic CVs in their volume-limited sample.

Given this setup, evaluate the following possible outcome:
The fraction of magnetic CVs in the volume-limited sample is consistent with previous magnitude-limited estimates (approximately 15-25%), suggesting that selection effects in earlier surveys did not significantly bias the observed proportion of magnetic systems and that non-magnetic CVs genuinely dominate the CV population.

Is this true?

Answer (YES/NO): NO